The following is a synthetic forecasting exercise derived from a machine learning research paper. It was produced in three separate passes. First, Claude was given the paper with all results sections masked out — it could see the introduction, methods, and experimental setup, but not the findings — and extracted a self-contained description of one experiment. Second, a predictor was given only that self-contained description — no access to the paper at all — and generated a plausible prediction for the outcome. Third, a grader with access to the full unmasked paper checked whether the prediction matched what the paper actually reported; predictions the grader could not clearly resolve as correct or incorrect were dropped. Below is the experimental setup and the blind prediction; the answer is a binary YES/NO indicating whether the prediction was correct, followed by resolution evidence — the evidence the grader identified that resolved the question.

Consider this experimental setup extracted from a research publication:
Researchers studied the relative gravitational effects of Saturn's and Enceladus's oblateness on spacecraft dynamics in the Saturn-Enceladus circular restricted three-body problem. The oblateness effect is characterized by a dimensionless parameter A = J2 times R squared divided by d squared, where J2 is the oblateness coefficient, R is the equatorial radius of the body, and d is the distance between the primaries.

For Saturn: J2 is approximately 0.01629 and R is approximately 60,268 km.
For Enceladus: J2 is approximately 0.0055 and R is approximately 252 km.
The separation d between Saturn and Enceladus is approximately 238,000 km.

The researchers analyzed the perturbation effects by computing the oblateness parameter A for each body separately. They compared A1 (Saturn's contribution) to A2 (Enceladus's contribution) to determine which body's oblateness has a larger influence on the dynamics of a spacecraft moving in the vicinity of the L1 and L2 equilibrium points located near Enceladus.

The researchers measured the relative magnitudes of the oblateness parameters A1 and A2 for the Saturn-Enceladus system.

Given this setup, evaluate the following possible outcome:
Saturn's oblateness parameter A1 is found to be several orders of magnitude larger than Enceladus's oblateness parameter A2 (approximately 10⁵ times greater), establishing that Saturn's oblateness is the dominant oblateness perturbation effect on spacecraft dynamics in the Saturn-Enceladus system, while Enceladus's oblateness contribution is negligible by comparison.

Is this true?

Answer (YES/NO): NO